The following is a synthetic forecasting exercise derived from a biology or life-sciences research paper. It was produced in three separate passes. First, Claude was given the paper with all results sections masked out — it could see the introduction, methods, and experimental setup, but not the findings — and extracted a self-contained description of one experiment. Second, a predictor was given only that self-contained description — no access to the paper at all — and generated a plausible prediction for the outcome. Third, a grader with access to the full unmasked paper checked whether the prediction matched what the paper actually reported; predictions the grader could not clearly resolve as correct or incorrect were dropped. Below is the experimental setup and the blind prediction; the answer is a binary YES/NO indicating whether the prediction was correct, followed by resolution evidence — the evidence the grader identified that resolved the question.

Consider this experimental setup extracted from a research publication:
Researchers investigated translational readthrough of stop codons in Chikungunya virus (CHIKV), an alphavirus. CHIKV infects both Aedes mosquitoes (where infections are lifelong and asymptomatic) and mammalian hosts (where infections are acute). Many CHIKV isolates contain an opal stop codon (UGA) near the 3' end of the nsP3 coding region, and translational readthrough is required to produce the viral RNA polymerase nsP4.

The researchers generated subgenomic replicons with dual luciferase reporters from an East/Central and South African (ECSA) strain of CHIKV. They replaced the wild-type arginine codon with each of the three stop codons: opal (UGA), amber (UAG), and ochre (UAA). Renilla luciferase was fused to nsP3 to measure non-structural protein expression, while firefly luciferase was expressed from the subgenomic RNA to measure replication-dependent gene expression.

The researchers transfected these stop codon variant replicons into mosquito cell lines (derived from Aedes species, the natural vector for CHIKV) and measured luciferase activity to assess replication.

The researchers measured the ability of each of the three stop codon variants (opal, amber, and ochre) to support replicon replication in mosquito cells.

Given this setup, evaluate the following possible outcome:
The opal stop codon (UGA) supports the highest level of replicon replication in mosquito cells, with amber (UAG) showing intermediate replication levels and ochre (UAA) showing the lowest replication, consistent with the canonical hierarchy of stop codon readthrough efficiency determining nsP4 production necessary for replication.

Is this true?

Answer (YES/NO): NO